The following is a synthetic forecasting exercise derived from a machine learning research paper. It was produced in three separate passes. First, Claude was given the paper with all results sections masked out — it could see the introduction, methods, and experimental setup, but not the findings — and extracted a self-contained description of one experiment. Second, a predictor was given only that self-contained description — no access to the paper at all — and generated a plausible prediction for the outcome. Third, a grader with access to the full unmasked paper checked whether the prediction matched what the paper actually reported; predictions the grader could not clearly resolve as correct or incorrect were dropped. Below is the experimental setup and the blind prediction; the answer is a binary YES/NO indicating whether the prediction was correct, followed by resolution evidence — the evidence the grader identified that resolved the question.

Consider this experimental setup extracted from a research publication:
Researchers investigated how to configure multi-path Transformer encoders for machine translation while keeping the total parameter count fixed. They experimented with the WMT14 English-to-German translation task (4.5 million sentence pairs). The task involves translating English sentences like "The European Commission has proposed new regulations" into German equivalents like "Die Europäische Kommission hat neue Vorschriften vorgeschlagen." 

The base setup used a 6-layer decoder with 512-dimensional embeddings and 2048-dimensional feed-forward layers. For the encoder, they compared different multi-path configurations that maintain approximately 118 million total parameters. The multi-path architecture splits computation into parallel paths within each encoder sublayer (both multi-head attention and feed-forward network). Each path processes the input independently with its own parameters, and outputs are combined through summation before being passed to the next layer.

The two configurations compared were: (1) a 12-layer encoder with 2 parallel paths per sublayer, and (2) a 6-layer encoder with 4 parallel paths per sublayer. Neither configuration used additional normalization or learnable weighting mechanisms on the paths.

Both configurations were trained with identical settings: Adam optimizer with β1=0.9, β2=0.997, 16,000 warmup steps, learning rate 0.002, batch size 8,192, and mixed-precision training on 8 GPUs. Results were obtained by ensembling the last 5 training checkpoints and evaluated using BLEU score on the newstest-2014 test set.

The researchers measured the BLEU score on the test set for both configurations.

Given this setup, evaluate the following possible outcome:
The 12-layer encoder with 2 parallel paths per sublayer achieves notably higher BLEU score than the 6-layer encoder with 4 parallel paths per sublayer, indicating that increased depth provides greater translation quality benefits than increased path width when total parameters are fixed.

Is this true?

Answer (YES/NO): YES